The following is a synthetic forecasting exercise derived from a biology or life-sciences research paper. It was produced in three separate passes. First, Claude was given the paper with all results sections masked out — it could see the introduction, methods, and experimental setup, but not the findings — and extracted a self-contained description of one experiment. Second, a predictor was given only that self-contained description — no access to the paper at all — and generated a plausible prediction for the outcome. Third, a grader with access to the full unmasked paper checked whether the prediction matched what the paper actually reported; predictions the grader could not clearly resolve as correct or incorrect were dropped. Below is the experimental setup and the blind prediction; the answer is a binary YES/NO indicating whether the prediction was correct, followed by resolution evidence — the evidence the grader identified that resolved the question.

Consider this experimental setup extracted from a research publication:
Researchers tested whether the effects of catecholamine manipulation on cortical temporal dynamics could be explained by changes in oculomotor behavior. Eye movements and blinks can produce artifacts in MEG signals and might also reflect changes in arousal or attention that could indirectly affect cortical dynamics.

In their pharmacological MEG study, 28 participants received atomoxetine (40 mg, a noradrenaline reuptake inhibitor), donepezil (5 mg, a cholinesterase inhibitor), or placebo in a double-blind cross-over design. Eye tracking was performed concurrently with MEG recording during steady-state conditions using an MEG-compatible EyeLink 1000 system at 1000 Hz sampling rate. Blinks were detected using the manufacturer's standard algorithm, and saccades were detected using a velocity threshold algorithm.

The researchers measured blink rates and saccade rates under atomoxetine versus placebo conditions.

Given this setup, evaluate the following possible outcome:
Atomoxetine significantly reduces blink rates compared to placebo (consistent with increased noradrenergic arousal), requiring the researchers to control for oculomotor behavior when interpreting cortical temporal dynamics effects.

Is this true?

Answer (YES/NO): YES